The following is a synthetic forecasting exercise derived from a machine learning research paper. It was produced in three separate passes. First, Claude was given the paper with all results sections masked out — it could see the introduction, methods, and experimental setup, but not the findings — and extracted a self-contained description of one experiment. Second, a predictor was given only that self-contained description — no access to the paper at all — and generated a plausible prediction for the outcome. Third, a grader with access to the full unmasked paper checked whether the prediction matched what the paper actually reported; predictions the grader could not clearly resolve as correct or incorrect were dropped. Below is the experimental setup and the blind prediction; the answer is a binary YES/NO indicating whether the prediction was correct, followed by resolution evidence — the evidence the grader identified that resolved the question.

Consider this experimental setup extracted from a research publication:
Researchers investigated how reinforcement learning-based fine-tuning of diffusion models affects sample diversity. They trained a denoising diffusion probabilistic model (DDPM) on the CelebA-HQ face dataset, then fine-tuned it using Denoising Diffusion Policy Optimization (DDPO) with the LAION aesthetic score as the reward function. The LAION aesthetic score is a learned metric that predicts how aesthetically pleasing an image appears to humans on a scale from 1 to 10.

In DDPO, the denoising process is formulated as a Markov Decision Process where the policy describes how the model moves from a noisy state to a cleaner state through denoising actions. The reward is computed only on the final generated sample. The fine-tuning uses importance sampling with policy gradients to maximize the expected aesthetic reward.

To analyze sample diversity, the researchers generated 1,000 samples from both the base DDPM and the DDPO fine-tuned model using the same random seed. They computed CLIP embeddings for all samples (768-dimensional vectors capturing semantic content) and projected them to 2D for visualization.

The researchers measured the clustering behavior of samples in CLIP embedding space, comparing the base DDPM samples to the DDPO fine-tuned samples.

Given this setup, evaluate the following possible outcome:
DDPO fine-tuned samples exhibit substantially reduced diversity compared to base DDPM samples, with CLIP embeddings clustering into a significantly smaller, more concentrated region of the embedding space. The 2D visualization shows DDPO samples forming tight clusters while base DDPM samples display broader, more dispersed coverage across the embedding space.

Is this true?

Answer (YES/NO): YES